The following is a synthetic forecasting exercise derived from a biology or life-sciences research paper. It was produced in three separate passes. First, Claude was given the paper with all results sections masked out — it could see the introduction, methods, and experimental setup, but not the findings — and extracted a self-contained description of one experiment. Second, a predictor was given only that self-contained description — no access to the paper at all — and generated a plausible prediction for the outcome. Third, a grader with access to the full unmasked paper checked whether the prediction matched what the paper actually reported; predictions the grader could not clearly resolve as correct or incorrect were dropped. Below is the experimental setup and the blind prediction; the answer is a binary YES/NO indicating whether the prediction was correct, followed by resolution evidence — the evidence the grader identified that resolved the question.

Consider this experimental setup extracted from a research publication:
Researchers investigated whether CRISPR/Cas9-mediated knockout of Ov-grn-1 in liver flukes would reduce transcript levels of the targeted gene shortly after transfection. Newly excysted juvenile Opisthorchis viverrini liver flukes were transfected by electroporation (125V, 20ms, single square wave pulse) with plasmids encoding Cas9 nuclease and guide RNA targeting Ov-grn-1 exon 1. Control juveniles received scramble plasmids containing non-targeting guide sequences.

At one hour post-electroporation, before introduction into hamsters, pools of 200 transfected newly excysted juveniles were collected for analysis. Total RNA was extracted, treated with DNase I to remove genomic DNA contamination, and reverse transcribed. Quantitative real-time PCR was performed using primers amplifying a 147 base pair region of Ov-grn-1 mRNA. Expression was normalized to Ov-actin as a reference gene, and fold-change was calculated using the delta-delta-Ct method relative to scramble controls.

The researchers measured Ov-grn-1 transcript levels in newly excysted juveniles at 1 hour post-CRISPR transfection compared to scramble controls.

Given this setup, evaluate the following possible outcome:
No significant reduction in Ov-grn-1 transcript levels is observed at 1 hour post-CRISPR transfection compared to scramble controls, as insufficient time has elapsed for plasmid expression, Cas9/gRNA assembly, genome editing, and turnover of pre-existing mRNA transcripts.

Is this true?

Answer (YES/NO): NO